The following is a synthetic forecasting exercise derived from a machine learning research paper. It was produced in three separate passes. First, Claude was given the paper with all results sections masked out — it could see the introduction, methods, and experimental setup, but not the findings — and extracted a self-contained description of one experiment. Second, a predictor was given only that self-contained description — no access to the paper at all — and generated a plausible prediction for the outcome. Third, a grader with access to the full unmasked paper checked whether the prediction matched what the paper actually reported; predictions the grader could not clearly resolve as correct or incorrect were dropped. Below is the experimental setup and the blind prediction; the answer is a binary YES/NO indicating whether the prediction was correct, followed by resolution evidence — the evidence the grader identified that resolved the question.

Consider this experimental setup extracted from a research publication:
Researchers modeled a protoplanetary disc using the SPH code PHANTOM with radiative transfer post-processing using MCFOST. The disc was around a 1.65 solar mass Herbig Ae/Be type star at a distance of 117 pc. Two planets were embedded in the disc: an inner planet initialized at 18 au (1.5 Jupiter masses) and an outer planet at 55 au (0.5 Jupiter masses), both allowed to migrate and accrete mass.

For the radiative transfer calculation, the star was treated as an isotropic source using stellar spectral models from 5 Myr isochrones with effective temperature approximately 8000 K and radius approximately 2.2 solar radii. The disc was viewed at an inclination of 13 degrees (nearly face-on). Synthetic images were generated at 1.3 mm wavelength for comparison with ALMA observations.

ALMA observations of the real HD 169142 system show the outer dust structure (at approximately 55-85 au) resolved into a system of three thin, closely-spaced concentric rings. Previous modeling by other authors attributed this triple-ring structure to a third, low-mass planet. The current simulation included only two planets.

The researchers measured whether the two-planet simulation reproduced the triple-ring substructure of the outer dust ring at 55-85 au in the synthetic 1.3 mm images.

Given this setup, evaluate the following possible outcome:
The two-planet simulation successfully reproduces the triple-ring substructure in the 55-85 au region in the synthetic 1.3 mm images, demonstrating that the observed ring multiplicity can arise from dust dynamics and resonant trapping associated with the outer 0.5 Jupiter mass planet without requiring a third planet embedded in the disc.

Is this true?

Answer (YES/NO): NO